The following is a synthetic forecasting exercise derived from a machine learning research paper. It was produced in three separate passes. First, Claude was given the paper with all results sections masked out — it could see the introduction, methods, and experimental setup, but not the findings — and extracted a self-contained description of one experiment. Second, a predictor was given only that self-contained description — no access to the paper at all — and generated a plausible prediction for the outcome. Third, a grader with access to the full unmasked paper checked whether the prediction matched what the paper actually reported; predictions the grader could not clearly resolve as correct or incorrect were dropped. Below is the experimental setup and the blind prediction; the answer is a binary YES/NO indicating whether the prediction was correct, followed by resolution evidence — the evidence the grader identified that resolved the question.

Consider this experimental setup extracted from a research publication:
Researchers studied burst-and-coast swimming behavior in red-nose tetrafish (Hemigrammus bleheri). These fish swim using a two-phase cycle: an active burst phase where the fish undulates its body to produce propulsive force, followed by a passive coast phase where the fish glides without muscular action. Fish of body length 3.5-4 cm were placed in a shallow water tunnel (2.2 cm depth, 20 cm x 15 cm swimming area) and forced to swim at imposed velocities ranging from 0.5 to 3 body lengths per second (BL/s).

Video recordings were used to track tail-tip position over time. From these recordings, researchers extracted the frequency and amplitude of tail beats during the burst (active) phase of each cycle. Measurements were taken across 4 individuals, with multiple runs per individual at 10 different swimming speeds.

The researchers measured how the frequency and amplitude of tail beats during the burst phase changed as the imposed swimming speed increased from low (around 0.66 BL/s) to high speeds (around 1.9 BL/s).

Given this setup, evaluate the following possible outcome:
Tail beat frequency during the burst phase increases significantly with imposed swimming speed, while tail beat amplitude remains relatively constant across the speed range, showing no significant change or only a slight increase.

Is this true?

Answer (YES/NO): NO